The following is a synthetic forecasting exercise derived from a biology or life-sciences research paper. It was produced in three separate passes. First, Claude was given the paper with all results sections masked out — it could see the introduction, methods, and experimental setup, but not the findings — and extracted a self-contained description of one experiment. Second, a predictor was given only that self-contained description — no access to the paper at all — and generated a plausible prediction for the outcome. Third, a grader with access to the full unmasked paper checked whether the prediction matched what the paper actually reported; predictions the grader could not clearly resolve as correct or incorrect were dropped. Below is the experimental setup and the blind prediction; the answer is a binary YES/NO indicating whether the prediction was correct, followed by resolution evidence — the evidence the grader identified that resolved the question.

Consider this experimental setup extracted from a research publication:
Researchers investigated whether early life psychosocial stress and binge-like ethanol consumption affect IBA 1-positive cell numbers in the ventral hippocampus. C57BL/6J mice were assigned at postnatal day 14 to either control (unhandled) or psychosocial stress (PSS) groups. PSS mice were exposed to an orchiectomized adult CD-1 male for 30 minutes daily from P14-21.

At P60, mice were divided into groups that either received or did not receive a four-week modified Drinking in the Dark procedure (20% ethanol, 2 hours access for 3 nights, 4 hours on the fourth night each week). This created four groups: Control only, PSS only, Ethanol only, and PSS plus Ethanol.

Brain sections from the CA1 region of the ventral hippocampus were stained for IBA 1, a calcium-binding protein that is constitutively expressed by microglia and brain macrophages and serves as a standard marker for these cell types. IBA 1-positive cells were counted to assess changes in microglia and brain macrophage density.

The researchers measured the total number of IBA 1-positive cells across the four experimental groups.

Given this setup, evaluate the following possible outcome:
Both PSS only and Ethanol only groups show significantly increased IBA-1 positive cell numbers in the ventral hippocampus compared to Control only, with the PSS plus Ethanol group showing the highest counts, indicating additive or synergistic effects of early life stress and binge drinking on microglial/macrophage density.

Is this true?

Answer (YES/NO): NO